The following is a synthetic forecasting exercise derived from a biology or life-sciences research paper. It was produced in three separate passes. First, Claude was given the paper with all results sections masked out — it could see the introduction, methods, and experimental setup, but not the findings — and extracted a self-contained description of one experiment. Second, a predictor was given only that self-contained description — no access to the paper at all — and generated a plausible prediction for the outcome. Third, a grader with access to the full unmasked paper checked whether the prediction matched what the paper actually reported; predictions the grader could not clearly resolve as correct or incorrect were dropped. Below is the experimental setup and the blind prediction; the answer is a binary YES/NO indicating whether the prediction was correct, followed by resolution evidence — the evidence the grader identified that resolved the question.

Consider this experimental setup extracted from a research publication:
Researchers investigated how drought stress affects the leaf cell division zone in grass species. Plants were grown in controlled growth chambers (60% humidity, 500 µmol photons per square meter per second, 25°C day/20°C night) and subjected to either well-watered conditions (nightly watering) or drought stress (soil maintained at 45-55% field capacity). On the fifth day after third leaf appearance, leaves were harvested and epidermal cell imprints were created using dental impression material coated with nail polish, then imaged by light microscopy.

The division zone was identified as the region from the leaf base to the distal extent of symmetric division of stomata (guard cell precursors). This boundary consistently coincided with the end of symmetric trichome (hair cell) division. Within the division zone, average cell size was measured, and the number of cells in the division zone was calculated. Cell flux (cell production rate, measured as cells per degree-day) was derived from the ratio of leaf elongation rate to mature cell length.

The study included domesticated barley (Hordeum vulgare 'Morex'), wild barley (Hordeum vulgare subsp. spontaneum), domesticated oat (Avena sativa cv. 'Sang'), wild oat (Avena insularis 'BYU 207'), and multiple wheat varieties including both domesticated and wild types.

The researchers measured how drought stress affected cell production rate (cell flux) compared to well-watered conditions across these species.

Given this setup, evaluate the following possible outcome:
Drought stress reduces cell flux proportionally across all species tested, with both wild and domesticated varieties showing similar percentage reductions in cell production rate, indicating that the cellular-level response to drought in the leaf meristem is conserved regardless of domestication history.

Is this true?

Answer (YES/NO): NO